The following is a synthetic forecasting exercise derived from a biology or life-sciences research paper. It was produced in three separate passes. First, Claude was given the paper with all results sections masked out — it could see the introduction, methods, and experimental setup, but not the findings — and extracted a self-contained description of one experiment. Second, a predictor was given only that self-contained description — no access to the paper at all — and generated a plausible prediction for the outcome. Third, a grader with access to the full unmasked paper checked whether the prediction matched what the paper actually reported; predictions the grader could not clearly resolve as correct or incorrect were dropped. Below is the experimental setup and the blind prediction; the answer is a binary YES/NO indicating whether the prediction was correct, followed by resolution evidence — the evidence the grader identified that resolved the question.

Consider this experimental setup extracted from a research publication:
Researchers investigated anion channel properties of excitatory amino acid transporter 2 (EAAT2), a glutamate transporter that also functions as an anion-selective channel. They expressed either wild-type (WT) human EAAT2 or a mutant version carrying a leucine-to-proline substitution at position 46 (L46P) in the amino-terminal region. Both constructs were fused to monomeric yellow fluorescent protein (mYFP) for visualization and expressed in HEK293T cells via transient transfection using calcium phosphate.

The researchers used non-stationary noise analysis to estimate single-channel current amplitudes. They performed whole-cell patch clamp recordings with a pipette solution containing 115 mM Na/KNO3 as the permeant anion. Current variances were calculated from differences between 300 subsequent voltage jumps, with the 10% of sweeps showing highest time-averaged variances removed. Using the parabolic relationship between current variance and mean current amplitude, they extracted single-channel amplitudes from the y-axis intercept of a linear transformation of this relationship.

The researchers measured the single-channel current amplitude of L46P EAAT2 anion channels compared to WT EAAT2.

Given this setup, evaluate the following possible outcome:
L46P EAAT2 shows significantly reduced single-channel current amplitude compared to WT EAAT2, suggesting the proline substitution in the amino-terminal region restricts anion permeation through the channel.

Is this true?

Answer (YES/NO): NO